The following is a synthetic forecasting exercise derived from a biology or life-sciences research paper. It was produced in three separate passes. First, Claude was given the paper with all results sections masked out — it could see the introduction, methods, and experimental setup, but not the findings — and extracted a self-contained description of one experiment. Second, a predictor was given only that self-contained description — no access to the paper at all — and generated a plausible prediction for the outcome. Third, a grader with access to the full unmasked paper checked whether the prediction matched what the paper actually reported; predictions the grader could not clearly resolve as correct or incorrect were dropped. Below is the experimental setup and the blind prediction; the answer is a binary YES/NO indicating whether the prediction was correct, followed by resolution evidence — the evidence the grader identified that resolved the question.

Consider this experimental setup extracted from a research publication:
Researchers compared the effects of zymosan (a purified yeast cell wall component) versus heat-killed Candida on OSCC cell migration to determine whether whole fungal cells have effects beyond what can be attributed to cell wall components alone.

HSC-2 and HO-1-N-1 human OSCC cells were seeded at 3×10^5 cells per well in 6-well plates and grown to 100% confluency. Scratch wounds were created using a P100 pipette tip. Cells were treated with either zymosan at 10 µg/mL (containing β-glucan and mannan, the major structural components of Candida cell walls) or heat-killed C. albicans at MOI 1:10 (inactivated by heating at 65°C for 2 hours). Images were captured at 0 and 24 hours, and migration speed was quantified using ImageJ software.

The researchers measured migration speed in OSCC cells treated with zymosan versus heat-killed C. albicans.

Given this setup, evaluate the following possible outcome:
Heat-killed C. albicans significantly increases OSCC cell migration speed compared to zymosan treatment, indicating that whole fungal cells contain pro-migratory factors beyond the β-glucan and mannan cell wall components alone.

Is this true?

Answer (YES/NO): NO